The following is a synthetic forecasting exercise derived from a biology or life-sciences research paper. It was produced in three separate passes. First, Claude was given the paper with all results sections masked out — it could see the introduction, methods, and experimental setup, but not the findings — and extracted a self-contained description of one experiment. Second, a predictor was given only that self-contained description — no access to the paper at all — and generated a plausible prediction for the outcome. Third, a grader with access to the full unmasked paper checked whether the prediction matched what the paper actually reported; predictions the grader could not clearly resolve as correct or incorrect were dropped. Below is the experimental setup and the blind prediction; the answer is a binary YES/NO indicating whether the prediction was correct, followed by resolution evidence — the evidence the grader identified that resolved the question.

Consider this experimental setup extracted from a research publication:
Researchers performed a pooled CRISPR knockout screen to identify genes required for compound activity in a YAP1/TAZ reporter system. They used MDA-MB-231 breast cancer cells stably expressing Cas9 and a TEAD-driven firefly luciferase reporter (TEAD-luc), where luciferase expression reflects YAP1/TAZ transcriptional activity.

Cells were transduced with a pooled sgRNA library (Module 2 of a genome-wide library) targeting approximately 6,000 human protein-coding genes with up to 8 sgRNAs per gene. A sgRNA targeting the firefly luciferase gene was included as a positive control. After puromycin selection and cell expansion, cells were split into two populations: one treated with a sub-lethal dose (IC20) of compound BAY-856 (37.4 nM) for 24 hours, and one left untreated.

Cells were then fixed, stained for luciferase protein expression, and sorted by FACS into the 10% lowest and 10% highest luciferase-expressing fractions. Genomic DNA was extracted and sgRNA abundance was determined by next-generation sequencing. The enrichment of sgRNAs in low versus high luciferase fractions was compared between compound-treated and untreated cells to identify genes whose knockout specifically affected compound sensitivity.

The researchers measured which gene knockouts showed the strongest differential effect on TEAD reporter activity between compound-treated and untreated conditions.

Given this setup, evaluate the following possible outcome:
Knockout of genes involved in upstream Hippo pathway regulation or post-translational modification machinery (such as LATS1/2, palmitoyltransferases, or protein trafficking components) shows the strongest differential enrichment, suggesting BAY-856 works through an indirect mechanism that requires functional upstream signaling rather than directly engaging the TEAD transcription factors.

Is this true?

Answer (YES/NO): NO